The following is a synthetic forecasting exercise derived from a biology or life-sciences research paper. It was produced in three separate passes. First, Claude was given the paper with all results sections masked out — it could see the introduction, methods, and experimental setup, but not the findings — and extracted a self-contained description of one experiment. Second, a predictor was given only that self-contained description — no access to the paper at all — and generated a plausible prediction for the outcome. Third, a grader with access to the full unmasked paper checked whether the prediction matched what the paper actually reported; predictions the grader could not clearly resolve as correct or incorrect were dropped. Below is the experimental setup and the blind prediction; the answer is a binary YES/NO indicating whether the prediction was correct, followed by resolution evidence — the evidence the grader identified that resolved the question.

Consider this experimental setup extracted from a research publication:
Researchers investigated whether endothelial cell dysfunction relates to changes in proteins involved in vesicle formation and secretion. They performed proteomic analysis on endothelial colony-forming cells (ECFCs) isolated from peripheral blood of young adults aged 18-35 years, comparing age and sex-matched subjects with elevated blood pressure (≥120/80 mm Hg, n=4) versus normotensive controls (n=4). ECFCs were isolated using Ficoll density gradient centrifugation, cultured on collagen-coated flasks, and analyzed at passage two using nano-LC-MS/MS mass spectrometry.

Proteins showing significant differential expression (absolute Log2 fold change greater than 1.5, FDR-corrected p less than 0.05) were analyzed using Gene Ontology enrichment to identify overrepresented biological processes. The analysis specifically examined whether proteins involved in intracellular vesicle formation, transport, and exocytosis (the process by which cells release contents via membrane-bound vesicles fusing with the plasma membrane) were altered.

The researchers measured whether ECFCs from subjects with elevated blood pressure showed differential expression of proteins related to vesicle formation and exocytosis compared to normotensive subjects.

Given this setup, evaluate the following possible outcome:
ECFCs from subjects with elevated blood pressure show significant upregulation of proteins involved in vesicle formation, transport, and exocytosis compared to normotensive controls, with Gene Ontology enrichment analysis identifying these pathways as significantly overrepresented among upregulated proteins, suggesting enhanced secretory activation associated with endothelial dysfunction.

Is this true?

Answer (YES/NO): YES